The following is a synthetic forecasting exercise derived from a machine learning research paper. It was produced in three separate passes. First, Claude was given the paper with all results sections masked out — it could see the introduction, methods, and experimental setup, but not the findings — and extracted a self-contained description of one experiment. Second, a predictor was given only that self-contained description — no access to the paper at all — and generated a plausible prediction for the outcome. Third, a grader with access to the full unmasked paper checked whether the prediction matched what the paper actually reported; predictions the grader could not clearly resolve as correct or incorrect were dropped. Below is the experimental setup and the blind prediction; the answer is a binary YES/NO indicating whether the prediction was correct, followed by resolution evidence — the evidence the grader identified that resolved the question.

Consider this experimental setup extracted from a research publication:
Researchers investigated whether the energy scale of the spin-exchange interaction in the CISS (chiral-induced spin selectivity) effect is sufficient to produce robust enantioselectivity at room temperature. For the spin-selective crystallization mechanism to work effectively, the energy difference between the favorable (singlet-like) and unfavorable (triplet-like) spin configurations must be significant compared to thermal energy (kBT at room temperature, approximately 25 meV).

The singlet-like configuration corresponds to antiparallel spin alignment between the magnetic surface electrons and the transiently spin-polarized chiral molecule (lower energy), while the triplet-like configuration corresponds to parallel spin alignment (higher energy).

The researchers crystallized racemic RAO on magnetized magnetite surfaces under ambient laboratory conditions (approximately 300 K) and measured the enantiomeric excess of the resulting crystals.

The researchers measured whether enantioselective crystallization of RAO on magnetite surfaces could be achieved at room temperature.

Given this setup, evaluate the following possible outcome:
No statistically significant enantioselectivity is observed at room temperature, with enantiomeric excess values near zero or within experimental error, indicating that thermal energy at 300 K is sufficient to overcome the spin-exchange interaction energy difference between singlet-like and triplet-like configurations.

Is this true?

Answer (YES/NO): NO